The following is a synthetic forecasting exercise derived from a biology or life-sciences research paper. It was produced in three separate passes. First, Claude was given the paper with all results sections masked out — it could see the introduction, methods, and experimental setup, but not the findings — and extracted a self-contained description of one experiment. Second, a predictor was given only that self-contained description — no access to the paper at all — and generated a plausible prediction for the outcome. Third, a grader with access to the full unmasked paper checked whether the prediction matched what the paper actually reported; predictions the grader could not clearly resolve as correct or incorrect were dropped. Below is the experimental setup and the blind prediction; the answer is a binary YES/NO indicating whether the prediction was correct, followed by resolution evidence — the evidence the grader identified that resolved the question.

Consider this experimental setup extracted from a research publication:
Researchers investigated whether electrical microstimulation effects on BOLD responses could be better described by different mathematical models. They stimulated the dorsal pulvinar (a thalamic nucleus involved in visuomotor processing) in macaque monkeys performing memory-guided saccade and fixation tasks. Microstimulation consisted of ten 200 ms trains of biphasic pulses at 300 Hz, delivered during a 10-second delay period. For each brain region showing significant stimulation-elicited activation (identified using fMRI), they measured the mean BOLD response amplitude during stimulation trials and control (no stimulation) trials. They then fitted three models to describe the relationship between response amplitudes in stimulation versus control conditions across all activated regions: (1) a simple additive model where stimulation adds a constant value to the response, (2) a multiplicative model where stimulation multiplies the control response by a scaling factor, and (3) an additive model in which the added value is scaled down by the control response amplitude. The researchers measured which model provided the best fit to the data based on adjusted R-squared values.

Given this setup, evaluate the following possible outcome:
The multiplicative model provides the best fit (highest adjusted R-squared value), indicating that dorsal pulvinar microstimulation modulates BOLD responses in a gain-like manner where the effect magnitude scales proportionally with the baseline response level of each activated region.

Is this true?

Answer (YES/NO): NO